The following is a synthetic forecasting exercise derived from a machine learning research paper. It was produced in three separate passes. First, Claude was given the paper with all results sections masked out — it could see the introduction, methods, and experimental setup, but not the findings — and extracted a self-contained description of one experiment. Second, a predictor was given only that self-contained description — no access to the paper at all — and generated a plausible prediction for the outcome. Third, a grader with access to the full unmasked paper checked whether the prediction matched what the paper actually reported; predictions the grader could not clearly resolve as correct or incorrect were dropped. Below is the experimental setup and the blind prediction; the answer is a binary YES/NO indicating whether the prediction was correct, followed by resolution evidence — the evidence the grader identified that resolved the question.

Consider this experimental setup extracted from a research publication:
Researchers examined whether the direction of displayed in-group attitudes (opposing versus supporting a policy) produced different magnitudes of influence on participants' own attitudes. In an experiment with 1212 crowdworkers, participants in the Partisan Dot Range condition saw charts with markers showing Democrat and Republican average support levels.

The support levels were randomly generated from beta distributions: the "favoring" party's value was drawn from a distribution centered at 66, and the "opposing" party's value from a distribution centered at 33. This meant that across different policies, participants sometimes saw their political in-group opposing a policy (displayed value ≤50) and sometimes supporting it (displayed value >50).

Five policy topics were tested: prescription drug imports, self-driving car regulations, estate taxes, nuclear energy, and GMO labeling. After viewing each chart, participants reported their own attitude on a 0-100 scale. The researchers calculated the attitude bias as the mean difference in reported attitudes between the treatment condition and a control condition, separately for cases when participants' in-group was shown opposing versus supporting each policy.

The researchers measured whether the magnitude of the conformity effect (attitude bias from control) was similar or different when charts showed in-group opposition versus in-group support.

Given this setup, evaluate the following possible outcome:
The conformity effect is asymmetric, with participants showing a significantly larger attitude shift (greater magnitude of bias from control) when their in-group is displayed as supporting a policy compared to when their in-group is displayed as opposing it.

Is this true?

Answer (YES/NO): NO